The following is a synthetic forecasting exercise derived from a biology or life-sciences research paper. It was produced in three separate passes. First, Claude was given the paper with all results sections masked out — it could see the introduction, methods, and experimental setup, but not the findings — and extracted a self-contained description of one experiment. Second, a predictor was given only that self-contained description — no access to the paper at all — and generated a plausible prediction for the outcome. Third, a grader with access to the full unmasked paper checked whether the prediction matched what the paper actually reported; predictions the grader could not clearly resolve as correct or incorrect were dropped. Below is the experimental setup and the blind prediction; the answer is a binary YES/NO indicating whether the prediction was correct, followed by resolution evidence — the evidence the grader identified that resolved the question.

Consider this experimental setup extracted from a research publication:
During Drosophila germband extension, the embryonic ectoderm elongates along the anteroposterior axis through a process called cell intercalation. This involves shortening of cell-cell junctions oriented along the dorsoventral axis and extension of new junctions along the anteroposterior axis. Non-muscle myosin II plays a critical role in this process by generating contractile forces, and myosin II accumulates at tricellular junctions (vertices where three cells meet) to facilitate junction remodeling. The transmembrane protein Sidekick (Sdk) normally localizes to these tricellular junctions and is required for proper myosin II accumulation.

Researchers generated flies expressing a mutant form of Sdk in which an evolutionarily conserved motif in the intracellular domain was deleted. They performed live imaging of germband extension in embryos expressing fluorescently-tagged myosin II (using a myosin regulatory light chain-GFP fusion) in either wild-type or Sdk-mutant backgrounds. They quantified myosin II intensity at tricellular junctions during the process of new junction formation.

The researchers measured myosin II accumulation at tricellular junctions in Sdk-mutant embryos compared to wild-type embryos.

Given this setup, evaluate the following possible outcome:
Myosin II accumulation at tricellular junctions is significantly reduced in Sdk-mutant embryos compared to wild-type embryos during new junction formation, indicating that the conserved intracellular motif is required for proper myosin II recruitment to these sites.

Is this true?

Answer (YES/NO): YES